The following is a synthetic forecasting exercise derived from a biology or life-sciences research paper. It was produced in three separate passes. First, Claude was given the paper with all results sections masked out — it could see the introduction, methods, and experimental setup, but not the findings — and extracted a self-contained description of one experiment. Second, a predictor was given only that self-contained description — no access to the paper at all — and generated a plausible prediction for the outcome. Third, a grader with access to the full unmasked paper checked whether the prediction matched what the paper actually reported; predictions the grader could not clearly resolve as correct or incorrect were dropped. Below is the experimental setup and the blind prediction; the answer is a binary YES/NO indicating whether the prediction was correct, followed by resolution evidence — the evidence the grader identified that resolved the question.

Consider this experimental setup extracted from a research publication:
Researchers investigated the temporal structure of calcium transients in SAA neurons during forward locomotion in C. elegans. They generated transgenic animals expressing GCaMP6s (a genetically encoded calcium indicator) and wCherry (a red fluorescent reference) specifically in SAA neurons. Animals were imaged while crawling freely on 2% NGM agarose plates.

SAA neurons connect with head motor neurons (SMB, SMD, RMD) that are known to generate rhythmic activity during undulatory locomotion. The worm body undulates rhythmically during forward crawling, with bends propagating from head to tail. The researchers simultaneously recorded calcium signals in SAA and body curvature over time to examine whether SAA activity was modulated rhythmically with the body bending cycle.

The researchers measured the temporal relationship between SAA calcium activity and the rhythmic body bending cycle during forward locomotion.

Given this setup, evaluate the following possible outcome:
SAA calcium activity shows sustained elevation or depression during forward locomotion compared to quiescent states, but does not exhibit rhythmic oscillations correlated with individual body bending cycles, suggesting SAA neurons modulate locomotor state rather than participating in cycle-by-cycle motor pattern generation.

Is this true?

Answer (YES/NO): NO